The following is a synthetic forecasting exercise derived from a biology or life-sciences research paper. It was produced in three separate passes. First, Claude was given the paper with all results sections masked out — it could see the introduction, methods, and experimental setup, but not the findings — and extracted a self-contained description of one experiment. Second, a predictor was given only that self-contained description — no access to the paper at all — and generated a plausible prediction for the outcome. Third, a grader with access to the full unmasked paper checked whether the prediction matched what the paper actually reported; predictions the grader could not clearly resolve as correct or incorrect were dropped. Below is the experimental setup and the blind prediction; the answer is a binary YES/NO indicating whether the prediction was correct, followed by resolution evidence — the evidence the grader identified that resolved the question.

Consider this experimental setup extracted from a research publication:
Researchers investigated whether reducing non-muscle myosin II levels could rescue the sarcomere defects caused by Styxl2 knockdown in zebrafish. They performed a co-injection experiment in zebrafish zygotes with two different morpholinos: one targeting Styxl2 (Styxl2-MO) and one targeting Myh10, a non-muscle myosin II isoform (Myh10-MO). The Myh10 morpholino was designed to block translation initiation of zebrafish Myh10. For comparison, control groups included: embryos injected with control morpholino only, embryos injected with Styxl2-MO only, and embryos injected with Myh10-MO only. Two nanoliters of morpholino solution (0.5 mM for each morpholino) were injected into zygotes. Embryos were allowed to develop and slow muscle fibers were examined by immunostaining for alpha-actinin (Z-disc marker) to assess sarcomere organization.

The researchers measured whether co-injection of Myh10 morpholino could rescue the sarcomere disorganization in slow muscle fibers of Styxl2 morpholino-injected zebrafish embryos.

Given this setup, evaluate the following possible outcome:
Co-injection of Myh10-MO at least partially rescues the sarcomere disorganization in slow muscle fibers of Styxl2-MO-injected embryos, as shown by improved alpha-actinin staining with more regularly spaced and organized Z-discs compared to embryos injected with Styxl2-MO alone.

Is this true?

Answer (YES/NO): YES